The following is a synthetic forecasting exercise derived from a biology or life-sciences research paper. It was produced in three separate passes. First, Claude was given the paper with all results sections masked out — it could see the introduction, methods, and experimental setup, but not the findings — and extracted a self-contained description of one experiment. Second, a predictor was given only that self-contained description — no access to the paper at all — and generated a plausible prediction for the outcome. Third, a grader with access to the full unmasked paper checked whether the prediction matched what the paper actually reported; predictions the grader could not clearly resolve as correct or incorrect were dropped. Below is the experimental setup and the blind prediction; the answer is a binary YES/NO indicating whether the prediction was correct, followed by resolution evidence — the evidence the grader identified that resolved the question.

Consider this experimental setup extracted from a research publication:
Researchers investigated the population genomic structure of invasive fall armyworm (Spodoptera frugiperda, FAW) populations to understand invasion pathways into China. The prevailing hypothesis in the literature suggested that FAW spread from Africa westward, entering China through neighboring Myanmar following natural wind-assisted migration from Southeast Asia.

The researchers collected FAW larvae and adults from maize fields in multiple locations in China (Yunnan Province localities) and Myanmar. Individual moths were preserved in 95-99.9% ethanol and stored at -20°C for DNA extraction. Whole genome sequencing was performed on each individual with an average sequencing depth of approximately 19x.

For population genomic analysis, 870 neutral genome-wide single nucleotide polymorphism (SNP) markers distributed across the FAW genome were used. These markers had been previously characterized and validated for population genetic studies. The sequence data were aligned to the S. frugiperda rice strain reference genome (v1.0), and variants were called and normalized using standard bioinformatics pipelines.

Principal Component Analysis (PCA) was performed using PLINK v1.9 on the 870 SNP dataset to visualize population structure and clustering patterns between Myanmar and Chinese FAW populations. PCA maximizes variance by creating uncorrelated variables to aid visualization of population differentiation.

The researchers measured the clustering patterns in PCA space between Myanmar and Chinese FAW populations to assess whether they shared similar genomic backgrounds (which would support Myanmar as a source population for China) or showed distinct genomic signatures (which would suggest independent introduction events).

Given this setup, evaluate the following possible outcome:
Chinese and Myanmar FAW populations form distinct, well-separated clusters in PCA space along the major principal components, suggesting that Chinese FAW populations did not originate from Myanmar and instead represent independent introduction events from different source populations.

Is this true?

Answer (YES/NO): YES